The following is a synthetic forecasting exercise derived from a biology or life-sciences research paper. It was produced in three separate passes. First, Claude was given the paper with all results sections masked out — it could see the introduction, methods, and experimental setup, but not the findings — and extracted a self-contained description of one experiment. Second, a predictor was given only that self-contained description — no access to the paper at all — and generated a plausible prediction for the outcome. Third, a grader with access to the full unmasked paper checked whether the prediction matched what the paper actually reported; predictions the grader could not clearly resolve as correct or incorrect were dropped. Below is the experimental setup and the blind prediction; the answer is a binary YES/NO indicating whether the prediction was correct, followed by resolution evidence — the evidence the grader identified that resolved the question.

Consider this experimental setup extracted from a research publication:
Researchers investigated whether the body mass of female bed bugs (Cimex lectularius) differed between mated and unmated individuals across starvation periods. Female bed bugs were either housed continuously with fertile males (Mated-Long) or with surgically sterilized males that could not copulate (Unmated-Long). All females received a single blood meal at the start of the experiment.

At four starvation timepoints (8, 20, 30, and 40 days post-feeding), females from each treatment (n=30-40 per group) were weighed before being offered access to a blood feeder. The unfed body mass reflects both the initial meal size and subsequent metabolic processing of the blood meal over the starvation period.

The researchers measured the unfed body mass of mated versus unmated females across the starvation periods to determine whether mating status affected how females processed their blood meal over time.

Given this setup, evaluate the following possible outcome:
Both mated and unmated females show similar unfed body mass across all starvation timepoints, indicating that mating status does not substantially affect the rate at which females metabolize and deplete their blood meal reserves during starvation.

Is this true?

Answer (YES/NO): NO